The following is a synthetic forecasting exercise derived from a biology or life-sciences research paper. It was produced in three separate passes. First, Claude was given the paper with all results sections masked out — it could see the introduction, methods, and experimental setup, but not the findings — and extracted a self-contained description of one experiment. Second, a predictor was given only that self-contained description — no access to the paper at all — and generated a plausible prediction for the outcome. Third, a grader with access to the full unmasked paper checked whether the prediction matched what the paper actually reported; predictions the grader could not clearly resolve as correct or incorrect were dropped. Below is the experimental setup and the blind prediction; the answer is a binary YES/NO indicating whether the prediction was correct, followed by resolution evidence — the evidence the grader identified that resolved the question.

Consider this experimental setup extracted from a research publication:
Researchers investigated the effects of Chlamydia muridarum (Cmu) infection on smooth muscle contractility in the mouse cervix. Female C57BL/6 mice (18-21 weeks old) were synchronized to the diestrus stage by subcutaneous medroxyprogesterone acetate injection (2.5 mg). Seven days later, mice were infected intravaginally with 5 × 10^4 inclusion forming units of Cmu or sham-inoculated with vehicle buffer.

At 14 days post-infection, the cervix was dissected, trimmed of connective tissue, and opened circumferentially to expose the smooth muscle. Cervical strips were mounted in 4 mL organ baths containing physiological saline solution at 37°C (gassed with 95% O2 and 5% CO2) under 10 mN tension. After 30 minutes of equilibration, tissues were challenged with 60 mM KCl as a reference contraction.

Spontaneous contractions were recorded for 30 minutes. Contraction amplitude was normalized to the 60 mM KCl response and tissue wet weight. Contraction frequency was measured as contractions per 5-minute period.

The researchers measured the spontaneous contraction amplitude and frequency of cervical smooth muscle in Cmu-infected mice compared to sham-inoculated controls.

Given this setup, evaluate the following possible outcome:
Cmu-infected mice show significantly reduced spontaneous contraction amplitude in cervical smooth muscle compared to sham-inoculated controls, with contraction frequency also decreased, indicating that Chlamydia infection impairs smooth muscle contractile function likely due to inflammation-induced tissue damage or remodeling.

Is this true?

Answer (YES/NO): YES